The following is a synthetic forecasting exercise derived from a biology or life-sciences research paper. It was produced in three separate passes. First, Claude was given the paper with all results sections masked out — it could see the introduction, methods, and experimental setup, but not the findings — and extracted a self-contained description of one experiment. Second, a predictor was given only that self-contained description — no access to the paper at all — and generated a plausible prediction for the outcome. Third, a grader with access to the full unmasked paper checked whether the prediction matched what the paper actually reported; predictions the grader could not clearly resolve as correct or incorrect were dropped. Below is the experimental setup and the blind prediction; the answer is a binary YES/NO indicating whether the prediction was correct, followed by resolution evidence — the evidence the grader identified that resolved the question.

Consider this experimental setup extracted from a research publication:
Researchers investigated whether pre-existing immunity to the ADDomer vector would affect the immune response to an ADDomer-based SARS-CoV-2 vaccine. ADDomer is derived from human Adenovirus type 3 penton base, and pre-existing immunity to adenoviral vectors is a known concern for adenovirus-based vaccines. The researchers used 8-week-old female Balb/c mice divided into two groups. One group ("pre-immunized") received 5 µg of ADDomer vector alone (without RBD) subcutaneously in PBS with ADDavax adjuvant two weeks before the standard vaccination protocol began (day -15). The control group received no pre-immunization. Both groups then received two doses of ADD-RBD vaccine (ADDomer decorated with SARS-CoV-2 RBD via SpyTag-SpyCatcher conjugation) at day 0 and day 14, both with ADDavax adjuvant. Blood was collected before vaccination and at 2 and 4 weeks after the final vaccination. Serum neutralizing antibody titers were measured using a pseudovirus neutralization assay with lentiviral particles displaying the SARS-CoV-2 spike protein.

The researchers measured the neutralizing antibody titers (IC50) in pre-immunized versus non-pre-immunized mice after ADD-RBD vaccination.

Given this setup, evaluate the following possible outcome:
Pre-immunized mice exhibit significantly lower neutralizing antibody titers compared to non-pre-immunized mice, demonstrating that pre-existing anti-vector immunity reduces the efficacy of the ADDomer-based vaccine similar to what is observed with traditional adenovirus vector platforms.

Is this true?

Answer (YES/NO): NO